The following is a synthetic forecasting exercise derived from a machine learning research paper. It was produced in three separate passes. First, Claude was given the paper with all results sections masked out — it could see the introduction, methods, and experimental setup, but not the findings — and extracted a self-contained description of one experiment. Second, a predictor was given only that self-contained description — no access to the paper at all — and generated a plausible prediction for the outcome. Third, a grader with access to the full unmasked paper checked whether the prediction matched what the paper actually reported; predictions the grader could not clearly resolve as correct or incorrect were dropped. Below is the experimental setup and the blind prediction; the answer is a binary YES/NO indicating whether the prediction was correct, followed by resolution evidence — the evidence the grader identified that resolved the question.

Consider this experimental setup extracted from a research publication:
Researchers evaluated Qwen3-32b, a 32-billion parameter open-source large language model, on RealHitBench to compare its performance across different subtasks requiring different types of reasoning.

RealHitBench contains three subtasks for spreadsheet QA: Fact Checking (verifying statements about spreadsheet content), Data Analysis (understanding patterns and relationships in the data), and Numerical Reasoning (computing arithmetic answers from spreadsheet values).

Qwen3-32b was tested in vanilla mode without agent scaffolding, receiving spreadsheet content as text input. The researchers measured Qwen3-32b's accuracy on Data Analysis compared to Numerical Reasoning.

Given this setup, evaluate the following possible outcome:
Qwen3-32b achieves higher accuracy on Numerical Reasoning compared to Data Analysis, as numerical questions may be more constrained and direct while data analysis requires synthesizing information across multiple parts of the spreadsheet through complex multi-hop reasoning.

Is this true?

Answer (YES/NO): NO